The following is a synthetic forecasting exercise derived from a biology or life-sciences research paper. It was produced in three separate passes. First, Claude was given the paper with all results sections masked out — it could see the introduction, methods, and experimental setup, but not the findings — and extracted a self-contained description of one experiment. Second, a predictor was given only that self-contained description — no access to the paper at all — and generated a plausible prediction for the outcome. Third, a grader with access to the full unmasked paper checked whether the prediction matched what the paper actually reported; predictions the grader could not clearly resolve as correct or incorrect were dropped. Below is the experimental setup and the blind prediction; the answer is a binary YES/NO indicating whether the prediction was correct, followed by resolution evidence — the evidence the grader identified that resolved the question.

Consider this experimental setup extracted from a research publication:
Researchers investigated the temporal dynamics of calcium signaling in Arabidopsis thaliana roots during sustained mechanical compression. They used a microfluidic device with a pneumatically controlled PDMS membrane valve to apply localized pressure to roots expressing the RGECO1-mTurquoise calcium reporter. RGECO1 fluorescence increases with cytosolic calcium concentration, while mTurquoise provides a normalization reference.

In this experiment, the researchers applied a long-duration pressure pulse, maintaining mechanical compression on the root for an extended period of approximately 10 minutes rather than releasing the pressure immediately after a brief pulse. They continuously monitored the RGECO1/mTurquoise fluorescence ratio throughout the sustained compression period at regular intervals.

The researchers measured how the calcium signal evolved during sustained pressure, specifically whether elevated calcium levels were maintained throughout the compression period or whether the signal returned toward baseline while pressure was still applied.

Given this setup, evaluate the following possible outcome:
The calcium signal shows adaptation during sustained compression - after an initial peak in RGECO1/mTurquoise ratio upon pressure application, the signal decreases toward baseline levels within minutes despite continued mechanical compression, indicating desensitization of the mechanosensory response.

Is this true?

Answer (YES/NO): YES